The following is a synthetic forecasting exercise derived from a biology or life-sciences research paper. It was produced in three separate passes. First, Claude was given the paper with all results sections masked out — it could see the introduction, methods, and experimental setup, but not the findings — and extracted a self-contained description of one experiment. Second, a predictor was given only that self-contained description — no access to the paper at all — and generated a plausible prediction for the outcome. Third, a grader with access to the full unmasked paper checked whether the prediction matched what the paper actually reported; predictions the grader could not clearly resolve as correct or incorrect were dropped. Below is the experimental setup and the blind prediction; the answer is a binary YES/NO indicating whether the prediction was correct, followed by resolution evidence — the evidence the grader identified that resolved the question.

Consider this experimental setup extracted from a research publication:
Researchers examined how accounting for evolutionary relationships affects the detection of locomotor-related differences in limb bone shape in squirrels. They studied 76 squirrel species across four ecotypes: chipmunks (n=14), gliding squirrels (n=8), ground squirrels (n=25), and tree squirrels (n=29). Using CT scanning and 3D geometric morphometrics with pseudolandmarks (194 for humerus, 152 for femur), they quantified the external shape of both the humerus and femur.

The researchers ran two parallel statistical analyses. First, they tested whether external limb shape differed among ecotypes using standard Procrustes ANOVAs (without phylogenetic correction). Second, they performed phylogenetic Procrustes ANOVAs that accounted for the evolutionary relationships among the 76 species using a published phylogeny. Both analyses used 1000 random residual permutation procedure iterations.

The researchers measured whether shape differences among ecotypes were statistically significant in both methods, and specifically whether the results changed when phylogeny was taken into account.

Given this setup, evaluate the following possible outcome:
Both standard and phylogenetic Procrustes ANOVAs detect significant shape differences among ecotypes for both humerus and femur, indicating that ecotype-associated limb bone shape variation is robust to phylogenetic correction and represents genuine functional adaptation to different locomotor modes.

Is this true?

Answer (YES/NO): NO